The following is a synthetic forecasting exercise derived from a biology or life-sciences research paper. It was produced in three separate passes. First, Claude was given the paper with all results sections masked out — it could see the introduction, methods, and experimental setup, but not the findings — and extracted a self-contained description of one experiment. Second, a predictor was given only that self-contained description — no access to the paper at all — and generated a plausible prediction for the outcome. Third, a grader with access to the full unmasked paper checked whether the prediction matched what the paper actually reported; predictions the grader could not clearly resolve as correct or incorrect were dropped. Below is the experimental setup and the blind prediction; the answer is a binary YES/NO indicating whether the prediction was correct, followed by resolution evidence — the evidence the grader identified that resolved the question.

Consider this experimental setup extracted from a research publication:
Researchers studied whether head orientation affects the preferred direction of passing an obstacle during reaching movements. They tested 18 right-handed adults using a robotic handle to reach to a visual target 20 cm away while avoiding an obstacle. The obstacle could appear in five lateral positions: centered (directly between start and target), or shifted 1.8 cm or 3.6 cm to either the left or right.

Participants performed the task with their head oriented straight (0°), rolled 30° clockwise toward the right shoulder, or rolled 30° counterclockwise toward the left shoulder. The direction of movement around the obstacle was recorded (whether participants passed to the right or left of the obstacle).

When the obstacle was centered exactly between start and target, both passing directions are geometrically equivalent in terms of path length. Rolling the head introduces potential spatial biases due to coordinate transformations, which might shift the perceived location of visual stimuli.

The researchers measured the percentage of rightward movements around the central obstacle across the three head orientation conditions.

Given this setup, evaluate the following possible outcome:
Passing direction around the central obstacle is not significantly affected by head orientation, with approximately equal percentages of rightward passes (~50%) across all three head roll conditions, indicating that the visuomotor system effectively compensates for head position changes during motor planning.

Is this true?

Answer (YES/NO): NO